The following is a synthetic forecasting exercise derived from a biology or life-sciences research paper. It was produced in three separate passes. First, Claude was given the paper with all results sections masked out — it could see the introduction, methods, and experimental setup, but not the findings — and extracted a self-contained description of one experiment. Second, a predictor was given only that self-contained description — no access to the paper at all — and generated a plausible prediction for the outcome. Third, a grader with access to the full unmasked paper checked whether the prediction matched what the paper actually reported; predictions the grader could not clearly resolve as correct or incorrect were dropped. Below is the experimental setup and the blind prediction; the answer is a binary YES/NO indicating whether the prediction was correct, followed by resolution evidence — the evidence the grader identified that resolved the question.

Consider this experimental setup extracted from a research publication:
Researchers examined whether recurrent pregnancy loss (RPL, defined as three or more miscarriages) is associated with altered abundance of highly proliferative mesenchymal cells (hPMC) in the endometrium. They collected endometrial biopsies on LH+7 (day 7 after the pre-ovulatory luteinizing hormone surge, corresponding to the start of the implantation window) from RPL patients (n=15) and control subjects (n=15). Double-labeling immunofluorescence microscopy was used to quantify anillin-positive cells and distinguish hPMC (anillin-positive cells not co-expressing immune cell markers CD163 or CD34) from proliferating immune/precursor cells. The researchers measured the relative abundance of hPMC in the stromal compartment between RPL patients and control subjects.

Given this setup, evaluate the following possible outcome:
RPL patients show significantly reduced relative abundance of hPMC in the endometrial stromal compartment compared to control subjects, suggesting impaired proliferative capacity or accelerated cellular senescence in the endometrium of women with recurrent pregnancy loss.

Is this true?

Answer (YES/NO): YES